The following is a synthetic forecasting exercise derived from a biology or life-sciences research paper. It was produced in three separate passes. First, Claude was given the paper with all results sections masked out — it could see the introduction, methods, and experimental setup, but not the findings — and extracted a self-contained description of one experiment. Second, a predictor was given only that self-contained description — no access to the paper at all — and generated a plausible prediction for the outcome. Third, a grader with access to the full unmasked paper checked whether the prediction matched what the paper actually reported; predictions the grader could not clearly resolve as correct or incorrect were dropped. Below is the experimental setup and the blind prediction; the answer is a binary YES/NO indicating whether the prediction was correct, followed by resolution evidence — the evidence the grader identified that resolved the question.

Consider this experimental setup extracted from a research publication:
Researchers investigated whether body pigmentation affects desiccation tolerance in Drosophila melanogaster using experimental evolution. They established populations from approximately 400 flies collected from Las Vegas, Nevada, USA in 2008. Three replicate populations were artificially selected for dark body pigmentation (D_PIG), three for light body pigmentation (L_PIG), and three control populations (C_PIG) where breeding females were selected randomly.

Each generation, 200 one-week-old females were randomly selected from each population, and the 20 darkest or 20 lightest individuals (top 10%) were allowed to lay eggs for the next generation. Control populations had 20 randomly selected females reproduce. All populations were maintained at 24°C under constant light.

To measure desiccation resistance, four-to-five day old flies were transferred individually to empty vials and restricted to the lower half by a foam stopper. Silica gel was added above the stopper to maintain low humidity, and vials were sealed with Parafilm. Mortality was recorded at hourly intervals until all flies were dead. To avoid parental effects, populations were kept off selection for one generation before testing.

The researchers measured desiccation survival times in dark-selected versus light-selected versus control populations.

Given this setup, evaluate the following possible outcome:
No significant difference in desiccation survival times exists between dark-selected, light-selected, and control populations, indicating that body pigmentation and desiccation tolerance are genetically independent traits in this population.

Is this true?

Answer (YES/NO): YES